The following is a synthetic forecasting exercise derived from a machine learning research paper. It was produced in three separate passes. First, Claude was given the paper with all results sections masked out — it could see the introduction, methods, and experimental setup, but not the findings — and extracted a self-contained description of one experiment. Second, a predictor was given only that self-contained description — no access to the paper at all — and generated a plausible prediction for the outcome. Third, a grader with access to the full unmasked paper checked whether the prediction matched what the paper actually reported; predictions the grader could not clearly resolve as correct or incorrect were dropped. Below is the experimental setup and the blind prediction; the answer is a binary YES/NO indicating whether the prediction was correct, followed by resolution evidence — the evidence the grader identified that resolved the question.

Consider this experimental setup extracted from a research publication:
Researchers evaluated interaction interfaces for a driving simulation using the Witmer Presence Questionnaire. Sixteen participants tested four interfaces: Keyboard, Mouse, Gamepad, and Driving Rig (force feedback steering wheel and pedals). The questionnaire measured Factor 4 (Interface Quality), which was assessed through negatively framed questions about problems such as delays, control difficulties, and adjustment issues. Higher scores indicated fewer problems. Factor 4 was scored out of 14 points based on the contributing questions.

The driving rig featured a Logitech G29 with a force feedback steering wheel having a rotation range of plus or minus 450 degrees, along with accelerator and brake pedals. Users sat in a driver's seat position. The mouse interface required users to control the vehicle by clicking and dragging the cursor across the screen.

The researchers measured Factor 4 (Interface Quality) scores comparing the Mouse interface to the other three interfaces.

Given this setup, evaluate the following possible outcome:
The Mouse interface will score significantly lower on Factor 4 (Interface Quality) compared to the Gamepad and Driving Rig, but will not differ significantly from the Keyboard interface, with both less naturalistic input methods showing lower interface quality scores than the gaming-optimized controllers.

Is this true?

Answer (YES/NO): YES